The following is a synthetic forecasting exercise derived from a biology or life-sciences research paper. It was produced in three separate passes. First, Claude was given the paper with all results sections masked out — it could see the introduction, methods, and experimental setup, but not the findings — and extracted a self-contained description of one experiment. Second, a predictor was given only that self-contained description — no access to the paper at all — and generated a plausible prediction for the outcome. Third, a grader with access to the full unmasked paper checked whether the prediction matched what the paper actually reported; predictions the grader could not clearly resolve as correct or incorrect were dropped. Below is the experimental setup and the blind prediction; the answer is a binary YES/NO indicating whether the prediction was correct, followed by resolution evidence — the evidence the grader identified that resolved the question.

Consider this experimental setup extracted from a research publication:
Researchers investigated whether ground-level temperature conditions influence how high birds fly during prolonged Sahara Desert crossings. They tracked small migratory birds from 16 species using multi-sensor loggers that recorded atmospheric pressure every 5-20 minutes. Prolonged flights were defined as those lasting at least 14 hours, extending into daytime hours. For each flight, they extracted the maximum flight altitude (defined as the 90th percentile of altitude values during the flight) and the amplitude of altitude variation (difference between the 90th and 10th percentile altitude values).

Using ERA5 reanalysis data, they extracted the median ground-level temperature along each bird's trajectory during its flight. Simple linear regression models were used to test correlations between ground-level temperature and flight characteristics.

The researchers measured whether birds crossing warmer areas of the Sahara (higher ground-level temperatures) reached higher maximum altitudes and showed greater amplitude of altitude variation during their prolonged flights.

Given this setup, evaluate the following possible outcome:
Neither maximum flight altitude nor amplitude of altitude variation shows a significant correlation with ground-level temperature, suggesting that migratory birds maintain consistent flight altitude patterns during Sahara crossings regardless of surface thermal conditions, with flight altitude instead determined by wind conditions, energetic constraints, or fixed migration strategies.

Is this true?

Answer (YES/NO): NO